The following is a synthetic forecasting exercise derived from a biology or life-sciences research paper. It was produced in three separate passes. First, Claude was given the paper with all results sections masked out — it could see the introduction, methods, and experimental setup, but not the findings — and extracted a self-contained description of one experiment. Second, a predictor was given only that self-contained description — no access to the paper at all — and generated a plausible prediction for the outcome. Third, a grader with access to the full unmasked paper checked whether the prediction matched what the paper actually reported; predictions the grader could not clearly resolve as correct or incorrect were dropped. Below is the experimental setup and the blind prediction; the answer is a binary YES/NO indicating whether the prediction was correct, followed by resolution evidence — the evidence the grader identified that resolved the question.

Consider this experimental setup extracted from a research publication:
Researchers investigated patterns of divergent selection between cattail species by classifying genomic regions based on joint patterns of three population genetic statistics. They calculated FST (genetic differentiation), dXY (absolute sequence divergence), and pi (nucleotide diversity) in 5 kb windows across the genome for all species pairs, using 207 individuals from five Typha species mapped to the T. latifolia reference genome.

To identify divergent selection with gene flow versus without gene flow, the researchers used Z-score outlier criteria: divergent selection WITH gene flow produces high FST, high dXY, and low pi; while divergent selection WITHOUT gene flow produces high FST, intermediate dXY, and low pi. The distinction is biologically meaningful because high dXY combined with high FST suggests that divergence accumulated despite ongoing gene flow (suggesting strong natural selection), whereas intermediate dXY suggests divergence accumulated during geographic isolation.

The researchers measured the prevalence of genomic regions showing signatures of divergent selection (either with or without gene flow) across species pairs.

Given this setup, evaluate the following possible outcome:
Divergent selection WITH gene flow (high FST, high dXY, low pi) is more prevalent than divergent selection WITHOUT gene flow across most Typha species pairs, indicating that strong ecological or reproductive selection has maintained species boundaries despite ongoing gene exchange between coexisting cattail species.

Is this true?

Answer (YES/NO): NO